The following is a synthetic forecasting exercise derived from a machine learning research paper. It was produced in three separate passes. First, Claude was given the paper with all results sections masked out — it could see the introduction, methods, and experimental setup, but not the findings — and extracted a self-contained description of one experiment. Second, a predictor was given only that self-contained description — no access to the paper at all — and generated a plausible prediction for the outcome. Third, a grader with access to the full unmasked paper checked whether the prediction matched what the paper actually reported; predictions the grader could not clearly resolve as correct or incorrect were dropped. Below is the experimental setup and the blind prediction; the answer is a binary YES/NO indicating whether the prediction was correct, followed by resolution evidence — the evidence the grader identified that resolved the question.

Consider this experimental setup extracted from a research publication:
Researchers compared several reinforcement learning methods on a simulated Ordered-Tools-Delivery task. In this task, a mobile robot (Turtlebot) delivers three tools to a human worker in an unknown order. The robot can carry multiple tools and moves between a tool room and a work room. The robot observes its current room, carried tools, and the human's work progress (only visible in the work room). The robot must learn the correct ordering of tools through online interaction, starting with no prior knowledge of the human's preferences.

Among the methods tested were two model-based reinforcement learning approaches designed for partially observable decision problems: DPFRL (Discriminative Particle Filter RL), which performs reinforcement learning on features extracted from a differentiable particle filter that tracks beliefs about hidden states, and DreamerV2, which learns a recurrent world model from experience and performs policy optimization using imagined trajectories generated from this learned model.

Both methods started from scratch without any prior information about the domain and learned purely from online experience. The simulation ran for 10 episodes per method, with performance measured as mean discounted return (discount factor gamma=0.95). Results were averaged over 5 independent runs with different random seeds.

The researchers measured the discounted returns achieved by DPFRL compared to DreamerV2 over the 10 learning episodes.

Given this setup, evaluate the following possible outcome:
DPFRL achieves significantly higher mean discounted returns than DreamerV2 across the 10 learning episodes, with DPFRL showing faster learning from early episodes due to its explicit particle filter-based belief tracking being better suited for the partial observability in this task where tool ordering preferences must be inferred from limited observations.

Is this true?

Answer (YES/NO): NO